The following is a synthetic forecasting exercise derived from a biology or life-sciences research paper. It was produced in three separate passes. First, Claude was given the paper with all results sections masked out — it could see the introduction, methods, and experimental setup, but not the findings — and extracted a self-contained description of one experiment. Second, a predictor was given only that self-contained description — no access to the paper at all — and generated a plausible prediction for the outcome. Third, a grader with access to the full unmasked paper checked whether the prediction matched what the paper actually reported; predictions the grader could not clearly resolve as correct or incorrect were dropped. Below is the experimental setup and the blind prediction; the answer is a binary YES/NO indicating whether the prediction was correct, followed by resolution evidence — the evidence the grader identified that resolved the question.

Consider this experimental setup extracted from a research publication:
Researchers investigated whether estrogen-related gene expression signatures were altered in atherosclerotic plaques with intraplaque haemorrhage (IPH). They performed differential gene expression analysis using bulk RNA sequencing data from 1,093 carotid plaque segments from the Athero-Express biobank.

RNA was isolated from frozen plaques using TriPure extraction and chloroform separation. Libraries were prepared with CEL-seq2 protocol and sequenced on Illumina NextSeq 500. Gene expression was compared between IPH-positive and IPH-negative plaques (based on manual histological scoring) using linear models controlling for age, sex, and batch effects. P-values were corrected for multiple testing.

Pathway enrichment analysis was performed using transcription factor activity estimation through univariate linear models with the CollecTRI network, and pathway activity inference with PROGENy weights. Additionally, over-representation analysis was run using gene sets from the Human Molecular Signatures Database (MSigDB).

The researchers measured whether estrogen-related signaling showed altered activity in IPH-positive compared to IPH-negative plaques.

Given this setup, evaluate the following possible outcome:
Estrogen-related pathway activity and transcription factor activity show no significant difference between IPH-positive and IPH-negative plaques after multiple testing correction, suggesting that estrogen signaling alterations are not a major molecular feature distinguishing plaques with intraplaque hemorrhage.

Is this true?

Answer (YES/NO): NO